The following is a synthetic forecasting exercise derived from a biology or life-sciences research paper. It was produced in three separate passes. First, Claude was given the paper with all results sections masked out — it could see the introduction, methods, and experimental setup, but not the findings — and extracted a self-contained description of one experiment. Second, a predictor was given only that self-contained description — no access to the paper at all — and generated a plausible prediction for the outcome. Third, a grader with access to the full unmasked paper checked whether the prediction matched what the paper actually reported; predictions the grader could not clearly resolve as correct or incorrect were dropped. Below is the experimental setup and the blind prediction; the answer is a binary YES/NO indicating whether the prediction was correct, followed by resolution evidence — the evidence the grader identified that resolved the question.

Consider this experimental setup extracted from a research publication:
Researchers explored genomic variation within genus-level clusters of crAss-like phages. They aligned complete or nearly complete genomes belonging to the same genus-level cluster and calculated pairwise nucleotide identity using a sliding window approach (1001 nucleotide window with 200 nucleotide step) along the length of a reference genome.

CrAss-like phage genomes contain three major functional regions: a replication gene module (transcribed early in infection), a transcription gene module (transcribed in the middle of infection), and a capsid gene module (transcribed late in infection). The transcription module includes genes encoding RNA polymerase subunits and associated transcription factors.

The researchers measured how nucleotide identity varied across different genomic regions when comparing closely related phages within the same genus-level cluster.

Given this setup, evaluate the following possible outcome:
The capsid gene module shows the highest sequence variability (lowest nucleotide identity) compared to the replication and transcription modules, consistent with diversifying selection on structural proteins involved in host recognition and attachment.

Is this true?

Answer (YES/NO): NO